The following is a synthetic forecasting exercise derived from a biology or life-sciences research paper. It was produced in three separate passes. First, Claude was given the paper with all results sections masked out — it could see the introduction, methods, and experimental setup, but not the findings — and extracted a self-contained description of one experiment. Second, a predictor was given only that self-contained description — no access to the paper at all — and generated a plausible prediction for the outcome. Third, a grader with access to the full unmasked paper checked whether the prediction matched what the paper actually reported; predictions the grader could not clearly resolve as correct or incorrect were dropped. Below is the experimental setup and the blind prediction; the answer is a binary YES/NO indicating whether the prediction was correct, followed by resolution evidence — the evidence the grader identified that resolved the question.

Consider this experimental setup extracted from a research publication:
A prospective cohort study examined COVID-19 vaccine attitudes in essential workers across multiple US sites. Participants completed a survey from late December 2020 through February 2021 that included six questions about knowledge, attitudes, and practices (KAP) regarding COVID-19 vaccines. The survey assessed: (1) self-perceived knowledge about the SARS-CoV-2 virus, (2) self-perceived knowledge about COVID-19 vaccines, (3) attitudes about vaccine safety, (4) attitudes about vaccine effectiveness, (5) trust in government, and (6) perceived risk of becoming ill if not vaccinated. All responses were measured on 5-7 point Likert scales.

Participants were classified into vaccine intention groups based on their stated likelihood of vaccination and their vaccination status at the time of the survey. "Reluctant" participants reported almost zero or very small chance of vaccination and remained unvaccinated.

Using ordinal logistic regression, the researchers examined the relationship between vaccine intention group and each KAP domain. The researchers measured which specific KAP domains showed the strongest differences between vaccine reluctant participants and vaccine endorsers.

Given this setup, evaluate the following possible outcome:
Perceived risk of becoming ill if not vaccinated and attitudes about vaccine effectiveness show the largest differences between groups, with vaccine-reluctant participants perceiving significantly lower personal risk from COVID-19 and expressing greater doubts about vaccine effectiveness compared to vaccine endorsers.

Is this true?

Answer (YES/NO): NO